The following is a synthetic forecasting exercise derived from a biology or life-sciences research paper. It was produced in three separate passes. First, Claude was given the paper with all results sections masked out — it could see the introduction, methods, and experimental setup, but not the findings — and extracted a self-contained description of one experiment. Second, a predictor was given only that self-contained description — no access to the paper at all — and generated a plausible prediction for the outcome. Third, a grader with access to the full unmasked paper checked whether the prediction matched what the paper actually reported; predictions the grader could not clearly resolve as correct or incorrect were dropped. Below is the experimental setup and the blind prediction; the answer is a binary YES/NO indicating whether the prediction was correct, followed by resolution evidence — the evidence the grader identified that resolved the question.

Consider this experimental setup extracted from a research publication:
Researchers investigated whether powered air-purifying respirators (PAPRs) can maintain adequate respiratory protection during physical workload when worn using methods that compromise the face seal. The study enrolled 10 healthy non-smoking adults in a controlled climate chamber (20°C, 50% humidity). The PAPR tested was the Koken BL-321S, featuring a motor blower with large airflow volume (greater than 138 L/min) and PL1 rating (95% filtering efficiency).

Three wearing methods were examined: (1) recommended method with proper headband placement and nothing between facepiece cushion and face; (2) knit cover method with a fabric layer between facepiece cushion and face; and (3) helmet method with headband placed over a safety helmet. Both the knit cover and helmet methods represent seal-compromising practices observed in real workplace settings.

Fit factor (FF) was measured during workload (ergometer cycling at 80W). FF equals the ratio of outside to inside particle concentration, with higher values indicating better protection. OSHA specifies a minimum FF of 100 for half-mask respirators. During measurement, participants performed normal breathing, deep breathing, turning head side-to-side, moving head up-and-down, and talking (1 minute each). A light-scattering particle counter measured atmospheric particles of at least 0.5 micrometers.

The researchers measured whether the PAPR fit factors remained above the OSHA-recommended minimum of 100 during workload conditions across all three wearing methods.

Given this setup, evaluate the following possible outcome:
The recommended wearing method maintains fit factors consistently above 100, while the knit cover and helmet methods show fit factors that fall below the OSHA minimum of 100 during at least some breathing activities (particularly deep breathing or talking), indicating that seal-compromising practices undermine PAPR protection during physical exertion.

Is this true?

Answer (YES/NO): NO